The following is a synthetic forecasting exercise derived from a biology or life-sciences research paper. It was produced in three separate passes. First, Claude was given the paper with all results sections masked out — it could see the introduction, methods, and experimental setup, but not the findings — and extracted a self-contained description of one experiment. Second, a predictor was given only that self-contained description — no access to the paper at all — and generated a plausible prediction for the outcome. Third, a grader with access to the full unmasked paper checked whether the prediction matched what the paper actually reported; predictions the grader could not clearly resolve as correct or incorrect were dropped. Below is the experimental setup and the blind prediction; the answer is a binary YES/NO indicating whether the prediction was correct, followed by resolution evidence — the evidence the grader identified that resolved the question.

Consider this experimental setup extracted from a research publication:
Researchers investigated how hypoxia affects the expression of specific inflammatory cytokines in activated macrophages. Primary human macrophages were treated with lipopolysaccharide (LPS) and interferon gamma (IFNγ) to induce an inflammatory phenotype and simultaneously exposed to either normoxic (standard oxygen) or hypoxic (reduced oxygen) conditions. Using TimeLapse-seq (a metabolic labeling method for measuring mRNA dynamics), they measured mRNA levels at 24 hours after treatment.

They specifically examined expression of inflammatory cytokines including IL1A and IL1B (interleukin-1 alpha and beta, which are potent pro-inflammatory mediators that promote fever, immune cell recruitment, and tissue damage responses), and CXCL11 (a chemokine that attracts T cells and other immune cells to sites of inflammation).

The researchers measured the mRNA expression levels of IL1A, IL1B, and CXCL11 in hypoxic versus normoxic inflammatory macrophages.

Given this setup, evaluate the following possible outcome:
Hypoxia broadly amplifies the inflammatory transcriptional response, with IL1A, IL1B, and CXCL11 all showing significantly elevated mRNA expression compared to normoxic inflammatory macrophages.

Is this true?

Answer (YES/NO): YES